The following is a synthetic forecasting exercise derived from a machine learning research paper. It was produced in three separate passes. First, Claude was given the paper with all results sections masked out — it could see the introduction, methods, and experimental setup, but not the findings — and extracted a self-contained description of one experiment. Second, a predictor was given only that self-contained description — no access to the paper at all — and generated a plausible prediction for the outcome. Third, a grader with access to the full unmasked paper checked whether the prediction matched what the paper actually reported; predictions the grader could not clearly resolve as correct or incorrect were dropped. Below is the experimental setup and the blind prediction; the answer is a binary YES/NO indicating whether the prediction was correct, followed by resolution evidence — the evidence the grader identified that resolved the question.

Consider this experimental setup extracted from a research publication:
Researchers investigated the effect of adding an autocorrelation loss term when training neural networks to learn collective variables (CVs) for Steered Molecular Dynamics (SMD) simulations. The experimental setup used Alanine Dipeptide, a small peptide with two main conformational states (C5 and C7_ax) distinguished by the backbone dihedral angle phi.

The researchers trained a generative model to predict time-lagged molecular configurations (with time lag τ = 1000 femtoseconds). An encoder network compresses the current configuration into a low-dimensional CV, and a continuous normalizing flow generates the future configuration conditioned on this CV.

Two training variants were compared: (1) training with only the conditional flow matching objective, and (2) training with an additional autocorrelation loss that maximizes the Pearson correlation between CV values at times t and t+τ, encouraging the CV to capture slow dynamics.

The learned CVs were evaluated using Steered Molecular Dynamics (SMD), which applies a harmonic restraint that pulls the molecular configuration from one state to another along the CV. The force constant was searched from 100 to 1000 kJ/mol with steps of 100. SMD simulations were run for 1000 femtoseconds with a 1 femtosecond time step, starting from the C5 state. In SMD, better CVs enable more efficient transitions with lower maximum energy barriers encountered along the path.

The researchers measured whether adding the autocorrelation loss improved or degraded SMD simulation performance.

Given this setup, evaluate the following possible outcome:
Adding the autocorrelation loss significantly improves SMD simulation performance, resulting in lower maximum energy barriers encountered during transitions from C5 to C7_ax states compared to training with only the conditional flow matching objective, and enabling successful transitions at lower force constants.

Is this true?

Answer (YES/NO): NO